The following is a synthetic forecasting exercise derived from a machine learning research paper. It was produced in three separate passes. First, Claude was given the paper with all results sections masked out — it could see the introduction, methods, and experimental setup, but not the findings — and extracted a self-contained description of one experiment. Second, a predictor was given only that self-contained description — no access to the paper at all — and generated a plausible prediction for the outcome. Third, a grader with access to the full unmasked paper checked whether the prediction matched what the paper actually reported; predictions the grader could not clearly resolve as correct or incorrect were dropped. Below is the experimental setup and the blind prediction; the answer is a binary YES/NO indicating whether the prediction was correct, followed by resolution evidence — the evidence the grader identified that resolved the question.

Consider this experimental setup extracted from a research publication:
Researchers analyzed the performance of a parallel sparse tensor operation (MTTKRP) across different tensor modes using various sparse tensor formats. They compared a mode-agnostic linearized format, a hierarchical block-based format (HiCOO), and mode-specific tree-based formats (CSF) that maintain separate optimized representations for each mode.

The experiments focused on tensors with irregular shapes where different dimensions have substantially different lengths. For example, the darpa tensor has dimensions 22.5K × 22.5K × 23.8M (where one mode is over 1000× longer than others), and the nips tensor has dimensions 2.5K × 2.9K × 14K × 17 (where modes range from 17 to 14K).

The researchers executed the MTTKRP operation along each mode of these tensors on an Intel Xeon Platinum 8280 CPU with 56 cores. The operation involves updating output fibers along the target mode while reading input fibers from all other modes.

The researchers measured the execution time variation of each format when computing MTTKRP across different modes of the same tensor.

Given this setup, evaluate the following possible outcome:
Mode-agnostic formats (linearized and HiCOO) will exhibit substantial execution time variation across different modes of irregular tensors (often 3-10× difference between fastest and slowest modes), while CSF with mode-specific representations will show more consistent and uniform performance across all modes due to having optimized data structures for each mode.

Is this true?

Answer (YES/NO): NO